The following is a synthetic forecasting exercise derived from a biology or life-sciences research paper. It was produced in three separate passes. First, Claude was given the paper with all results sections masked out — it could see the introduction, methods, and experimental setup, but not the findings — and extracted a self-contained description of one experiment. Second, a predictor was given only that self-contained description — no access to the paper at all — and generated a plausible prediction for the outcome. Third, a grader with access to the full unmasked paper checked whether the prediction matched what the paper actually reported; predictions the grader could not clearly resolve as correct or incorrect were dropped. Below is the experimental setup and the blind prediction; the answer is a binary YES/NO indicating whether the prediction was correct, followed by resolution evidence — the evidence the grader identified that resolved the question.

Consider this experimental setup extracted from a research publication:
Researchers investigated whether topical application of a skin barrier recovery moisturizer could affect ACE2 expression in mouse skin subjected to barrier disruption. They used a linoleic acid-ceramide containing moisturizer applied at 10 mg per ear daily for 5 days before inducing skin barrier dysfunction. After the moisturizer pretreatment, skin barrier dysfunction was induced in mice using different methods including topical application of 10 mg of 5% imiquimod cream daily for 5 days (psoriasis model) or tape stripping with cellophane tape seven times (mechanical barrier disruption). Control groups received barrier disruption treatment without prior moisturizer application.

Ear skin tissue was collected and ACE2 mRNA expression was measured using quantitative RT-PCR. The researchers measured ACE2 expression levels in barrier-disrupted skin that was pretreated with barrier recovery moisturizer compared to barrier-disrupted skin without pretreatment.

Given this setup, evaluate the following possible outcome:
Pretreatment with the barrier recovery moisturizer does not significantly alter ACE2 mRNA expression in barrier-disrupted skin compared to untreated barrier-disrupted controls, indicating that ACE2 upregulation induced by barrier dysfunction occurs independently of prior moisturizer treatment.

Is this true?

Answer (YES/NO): NO